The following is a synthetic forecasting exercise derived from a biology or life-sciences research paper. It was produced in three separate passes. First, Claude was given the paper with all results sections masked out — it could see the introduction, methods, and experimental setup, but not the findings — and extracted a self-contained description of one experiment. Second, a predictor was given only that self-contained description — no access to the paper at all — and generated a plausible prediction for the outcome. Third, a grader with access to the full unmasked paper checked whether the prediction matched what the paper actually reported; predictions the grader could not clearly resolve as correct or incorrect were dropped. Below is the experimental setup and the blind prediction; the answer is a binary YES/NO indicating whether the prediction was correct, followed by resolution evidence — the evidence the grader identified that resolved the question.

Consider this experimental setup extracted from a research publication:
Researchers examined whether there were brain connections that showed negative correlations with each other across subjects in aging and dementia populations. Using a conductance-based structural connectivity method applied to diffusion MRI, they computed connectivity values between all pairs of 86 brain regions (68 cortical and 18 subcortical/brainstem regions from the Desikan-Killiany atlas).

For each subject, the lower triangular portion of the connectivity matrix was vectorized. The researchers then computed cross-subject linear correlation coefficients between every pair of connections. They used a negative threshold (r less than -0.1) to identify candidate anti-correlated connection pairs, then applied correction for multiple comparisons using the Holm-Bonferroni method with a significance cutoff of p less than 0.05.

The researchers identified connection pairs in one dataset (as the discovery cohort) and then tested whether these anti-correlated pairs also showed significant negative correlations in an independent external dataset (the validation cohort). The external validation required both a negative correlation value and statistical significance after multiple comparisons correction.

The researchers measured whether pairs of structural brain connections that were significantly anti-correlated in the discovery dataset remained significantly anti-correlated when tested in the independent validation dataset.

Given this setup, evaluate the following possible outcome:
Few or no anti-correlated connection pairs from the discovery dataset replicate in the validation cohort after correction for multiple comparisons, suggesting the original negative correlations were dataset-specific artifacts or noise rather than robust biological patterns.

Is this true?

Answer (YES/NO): NO